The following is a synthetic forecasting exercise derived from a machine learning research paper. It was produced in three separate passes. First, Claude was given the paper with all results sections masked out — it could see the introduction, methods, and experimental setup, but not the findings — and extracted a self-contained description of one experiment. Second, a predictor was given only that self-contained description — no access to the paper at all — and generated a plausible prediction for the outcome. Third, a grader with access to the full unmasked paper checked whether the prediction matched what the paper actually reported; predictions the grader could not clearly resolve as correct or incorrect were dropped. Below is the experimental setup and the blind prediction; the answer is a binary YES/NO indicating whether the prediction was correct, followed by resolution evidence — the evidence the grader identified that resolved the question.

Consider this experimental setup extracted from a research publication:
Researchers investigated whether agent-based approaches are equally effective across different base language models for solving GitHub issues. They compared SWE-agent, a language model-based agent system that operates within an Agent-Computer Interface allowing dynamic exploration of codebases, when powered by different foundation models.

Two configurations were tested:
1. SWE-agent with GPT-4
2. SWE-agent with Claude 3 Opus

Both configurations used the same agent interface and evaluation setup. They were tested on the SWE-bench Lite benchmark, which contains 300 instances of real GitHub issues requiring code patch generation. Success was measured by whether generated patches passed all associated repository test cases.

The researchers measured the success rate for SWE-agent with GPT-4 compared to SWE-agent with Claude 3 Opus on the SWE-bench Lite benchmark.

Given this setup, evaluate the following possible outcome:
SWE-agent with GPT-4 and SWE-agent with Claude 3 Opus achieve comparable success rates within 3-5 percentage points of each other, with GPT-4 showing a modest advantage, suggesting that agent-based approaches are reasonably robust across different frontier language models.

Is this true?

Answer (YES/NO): NO